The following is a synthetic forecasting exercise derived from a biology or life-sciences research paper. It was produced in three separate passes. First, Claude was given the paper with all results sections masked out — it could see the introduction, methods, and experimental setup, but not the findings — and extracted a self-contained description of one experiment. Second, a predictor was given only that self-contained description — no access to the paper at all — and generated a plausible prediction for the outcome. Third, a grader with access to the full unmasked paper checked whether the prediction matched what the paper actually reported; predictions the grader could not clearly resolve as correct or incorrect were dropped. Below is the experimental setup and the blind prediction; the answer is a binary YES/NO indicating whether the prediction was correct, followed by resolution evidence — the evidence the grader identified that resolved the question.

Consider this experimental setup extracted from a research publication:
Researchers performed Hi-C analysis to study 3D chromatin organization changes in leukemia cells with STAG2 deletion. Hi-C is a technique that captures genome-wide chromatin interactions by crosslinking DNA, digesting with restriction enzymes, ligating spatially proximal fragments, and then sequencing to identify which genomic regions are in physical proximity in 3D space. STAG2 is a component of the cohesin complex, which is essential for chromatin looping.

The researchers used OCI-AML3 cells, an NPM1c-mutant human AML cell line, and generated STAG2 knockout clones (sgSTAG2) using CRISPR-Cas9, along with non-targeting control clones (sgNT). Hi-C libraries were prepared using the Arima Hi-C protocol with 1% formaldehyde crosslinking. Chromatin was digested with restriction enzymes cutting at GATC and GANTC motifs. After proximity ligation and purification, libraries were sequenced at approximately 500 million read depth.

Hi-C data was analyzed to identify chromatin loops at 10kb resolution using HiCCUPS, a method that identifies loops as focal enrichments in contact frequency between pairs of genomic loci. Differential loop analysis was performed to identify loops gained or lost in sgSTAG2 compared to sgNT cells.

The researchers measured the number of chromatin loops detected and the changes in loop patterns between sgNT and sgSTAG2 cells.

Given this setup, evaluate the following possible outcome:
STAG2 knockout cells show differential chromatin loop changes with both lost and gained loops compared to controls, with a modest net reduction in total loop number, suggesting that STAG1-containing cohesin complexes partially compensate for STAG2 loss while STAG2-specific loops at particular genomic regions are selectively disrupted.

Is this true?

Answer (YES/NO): NO